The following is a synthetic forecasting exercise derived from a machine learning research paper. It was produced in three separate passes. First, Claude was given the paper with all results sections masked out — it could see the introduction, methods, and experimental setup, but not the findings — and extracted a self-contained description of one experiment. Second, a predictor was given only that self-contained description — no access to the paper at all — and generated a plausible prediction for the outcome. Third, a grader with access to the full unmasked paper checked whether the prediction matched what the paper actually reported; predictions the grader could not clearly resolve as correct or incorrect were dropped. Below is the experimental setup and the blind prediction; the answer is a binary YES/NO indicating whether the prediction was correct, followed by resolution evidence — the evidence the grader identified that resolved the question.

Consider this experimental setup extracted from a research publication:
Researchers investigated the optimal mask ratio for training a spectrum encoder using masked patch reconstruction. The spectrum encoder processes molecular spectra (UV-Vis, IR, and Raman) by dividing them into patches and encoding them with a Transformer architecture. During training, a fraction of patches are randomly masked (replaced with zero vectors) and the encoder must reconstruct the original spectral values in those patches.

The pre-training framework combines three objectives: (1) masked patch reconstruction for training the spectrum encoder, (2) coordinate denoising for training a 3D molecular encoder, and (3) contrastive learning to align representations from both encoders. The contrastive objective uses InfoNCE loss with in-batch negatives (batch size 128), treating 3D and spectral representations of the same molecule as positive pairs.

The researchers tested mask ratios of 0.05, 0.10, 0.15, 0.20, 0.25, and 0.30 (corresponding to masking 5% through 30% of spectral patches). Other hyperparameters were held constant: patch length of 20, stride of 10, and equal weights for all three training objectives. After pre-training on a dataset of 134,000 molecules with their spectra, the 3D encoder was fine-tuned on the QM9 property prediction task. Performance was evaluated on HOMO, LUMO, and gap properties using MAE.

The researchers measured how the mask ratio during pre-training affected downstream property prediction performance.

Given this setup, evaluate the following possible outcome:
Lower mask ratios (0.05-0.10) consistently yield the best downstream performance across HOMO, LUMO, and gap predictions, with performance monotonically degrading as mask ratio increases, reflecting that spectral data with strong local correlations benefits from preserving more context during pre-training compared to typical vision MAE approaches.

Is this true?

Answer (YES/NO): NO